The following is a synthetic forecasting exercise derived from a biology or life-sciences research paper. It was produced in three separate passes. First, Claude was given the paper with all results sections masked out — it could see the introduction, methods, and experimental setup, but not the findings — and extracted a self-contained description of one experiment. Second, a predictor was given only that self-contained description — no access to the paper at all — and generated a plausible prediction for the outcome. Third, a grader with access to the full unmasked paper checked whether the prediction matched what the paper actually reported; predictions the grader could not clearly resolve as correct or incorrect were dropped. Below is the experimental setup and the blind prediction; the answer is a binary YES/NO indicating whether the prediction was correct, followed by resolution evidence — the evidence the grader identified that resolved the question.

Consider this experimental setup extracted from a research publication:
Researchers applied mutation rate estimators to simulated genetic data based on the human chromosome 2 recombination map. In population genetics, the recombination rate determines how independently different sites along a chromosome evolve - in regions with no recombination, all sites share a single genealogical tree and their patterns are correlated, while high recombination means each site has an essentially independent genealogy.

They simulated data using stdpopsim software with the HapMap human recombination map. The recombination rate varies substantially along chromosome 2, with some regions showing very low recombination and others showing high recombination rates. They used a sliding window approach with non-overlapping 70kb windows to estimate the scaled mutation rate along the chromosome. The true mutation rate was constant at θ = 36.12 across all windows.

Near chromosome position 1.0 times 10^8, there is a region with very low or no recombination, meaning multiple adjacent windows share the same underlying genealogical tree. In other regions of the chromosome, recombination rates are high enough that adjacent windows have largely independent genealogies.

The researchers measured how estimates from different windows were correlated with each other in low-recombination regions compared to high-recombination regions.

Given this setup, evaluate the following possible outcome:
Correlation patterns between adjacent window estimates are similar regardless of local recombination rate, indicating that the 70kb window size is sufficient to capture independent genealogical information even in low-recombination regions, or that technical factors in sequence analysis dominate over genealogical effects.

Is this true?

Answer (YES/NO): NO